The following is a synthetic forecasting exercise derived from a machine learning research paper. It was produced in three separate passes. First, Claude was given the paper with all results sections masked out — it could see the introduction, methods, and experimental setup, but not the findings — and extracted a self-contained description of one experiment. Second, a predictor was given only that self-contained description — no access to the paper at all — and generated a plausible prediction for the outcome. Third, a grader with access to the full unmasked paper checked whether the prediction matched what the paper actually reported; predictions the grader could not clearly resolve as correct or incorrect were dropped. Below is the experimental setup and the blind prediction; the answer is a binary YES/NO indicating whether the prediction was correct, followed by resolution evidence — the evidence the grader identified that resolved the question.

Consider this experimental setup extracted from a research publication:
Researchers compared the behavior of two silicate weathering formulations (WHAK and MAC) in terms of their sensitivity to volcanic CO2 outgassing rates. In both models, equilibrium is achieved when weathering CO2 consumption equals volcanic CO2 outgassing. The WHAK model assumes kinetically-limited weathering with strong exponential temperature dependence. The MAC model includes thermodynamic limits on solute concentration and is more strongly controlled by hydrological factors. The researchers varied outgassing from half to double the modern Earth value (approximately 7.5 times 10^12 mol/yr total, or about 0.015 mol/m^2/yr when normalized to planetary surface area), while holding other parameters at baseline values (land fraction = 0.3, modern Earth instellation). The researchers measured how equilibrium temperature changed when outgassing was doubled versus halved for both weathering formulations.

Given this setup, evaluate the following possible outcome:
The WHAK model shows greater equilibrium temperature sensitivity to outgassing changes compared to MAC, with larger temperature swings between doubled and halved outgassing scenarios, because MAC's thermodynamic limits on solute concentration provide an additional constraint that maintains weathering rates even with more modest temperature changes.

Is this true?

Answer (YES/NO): NO